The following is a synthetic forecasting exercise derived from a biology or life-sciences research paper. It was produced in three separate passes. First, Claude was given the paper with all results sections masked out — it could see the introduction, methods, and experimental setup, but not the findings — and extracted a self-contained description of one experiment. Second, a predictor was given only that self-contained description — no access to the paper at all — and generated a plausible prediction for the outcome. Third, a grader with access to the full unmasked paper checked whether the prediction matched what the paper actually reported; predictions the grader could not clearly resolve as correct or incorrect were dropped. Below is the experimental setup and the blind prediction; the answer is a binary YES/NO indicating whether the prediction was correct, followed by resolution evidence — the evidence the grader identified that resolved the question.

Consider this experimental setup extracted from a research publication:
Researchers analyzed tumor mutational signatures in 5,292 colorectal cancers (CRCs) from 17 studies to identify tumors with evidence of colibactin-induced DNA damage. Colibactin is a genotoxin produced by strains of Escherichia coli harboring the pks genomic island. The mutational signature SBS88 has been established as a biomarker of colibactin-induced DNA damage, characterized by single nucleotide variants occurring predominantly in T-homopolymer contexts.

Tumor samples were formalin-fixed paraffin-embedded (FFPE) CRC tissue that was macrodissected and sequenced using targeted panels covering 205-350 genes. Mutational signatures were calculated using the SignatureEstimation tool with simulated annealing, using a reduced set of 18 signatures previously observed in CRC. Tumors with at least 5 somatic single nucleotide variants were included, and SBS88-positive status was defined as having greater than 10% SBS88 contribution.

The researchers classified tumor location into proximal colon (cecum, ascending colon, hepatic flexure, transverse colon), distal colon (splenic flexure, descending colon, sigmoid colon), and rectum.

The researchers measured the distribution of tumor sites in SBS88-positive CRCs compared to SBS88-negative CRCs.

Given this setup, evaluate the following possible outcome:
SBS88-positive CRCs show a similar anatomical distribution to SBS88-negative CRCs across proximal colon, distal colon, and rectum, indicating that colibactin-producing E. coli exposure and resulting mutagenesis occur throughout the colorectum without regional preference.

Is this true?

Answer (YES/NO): NO